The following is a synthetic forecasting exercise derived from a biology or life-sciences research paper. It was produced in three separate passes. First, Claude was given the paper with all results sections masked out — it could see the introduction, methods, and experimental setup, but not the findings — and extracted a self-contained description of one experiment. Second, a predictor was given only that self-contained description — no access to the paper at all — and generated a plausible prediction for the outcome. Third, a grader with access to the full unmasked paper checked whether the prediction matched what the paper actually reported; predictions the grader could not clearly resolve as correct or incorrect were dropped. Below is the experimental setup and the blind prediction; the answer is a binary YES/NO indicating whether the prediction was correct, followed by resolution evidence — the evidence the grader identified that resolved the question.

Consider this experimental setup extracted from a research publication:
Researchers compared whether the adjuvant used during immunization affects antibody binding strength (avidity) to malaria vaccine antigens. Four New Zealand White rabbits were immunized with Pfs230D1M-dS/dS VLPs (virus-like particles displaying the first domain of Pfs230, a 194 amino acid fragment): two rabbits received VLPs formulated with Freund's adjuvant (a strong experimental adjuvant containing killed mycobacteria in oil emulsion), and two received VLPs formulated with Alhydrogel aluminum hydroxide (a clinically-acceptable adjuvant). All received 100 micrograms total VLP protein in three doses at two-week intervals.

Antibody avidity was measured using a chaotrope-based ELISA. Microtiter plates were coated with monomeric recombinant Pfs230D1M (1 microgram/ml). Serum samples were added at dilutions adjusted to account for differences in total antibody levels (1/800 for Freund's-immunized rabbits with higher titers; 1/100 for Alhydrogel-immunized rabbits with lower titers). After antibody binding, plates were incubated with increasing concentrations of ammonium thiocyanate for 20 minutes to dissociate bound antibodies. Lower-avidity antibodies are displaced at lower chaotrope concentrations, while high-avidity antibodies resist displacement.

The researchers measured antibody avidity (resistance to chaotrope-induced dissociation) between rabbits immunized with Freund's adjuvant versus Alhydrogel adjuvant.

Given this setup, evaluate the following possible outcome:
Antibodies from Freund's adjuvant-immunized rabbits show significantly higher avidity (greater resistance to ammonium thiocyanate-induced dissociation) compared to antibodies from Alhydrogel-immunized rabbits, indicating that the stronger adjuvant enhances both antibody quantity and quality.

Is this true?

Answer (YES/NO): NO